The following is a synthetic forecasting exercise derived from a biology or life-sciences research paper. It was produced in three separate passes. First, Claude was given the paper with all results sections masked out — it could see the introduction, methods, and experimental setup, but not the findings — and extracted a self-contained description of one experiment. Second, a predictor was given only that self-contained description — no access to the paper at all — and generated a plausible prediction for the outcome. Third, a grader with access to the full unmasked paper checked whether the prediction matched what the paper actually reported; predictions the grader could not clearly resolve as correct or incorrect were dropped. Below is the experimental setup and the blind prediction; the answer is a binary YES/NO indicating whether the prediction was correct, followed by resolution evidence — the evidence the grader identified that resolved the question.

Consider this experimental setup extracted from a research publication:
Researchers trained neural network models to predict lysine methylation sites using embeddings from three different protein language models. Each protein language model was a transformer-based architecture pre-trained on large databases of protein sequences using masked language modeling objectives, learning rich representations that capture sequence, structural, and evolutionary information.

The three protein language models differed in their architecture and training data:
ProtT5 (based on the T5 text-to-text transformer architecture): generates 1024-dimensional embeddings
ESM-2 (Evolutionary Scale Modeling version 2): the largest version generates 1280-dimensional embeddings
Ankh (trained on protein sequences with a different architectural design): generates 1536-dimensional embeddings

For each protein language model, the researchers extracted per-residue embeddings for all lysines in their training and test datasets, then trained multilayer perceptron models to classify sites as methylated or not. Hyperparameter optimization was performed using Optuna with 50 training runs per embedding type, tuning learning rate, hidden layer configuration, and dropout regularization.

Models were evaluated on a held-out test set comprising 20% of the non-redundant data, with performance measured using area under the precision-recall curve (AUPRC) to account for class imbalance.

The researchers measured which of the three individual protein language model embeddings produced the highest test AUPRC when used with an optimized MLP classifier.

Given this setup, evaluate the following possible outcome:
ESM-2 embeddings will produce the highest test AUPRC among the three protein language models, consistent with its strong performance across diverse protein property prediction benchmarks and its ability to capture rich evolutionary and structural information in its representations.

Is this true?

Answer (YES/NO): NO